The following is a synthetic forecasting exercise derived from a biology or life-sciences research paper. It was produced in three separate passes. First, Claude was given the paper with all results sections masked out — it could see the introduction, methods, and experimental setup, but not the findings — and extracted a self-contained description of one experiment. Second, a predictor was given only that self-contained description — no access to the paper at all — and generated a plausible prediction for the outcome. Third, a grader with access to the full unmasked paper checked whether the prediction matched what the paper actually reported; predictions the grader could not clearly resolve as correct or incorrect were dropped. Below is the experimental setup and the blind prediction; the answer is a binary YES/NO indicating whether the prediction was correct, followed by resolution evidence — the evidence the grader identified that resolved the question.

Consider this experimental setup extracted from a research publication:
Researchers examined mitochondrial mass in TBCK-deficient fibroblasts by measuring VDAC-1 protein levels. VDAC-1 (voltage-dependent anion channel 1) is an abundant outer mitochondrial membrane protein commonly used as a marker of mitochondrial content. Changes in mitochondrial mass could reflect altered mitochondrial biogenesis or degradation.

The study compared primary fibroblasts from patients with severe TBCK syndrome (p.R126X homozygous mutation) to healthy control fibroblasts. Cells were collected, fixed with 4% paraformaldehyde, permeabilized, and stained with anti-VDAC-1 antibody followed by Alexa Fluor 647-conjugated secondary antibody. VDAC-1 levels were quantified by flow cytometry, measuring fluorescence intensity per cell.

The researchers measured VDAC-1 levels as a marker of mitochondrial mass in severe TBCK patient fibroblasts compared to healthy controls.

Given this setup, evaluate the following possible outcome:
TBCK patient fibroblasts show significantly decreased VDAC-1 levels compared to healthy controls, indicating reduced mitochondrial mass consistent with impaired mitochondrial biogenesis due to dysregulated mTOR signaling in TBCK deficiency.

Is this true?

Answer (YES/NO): NO